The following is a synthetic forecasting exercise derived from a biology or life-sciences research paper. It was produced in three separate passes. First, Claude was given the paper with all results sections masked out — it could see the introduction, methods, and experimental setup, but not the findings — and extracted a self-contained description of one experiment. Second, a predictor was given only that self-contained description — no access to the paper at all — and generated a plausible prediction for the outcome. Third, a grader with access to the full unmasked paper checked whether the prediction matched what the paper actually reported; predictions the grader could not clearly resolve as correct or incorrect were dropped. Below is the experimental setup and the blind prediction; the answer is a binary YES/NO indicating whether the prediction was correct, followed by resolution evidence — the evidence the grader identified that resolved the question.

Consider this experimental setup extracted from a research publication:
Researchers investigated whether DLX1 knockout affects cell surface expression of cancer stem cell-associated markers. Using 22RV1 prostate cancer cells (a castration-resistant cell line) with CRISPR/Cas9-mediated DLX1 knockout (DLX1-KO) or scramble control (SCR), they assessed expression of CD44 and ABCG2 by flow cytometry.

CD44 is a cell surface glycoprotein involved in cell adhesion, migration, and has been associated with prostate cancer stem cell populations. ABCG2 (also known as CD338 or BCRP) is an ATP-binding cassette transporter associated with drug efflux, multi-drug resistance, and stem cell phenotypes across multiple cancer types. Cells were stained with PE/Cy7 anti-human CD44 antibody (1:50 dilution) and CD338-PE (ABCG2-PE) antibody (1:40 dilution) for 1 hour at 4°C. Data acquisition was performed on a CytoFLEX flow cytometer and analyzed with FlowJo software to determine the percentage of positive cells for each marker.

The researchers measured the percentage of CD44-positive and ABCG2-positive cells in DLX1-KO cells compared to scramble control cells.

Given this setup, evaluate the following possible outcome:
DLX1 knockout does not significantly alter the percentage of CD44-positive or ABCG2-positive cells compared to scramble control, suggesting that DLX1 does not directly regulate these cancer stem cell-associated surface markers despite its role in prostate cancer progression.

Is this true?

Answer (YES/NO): NO